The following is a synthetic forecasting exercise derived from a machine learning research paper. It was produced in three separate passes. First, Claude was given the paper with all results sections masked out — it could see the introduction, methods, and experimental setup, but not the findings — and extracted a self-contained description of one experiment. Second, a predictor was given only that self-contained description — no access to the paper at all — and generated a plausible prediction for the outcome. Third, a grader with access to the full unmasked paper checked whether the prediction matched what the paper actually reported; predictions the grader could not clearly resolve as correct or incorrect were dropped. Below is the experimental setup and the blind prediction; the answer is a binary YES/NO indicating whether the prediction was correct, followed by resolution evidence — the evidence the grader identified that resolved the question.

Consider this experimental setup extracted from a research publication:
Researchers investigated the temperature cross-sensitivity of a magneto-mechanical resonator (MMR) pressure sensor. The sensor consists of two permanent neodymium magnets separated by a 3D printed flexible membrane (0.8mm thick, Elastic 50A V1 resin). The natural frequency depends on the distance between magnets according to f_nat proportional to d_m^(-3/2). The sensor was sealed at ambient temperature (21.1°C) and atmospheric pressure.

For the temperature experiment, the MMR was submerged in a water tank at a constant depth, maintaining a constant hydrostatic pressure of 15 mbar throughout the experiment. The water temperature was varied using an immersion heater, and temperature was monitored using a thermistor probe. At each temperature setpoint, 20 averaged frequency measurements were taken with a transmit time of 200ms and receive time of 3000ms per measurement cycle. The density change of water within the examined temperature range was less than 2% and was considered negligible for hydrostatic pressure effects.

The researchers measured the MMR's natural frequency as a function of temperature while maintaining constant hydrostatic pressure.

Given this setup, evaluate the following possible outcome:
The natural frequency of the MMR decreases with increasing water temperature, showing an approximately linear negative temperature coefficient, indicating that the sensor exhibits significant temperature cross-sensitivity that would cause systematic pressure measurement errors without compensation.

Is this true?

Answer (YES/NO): YES